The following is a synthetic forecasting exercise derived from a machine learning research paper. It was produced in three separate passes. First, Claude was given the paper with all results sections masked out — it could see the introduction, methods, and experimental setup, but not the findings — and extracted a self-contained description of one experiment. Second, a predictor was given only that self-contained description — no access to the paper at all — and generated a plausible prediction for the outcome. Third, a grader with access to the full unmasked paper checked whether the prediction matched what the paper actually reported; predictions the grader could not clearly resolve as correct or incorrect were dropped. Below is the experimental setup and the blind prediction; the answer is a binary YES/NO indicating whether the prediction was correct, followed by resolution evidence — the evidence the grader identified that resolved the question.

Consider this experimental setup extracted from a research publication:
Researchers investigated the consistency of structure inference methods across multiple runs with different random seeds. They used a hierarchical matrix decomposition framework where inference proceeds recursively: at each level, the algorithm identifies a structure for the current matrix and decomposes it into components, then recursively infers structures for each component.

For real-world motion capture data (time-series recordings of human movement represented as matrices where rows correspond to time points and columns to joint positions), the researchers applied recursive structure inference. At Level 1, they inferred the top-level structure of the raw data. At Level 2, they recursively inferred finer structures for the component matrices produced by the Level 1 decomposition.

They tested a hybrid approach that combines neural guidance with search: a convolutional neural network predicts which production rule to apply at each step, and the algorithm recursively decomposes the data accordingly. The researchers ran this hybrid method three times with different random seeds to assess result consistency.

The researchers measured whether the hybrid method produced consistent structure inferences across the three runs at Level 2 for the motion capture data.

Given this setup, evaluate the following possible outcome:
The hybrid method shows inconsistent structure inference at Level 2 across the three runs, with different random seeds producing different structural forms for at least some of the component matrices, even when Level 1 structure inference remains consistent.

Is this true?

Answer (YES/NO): YES